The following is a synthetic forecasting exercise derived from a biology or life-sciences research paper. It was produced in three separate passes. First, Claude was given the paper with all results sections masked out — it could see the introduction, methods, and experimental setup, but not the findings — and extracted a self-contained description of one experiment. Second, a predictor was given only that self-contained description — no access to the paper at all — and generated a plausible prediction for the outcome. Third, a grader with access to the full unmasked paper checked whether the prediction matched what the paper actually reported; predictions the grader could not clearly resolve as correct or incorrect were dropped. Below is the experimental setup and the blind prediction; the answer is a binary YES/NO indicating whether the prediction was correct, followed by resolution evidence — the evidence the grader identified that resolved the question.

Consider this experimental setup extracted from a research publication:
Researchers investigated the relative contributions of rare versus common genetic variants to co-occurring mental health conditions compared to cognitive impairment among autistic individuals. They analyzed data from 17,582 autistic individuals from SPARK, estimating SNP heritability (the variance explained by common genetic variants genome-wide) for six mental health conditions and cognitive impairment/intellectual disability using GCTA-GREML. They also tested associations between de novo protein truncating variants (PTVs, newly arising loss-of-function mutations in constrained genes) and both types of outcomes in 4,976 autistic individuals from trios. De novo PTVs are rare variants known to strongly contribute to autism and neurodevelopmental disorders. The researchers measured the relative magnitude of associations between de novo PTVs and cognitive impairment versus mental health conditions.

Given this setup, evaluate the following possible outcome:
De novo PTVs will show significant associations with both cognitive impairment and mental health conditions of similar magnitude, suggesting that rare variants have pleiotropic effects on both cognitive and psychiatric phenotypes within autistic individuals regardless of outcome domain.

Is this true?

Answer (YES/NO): NO